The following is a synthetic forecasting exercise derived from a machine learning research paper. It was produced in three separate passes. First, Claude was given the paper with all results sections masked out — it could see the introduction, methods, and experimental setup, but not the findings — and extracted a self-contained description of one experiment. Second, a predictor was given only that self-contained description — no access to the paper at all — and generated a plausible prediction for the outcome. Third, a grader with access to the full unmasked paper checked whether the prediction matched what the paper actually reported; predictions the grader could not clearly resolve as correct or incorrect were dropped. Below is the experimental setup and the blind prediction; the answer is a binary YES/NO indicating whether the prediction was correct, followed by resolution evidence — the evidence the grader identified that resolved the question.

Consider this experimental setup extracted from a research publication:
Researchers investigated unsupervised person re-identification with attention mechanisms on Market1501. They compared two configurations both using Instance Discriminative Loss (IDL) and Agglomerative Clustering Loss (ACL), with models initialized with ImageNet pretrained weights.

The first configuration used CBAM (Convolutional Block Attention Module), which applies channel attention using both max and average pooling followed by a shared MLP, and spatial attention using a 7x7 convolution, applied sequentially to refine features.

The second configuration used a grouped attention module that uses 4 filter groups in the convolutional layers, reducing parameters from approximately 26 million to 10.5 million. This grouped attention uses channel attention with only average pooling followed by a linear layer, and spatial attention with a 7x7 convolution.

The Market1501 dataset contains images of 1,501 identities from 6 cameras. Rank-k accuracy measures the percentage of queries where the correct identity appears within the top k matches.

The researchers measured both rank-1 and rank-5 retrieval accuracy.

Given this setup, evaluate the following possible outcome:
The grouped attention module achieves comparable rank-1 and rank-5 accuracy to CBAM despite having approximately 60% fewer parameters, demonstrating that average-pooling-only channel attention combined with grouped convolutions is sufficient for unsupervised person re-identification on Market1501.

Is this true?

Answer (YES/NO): NO